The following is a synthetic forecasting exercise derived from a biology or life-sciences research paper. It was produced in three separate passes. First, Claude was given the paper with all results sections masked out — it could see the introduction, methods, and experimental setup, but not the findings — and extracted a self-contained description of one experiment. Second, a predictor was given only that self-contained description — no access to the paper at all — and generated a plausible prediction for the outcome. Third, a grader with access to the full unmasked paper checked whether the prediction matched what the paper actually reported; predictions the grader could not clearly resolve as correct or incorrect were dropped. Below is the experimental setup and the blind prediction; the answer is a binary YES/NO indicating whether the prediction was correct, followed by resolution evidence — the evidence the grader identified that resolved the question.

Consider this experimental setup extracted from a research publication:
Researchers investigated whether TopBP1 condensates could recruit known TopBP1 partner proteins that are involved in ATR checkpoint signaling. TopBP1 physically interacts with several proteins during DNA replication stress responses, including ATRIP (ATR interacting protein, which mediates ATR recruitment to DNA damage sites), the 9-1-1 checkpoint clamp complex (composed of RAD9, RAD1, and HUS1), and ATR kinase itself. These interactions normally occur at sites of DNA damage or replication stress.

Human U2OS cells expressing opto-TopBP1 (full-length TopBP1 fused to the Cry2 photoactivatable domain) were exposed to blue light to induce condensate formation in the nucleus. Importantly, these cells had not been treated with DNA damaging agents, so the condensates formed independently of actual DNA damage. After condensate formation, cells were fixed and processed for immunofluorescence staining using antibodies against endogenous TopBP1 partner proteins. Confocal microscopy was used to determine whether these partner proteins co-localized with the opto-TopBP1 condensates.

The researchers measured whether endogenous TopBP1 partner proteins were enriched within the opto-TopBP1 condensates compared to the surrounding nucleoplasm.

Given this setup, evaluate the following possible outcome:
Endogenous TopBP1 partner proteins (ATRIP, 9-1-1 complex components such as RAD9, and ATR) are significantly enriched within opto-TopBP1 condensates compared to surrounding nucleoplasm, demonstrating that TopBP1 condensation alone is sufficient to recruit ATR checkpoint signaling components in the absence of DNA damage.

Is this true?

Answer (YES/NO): NO